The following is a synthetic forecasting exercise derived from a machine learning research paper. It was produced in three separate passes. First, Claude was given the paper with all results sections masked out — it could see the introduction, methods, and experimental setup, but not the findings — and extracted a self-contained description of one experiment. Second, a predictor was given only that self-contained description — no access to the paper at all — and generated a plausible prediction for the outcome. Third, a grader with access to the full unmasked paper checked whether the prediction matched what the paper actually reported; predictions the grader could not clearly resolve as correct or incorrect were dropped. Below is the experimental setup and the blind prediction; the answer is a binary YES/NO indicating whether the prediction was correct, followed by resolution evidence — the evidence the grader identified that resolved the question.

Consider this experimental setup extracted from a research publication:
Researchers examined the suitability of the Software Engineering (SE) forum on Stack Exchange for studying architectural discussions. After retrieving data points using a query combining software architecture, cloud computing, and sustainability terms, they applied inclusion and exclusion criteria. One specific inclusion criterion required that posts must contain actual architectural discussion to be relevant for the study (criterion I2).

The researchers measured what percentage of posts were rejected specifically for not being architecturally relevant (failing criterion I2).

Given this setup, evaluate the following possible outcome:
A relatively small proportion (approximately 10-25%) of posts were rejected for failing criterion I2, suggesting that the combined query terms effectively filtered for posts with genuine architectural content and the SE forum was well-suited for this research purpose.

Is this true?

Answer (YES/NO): YES